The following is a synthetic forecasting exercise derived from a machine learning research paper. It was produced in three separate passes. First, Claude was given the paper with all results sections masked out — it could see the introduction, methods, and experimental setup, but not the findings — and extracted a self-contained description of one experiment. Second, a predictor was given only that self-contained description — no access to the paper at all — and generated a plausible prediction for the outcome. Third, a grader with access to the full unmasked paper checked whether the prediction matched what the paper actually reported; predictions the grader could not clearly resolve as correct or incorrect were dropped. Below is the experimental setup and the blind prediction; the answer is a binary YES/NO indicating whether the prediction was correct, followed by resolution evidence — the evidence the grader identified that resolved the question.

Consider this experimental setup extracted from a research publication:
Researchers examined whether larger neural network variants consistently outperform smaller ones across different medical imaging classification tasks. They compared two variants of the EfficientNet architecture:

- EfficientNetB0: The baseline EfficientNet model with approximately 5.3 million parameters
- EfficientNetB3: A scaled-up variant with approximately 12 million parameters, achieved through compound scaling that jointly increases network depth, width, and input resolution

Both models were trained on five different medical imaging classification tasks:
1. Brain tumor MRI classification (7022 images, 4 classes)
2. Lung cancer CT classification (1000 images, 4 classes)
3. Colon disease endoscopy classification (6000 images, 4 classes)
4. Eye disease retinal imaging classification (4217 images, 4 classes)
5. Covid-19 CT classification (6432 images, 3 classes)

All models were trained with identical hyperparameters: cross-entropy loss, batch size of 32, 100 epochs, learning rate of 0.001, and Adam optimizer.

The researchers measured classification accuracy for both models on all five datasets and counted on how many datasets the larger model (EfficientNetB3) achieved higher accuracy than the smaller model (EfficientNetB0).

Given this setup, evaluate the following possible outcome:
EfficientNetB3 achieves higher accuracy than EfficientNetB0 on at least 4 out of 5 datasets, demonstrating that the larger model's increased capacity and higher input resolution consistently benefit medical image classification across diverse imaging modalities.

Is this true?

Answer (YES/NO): NO